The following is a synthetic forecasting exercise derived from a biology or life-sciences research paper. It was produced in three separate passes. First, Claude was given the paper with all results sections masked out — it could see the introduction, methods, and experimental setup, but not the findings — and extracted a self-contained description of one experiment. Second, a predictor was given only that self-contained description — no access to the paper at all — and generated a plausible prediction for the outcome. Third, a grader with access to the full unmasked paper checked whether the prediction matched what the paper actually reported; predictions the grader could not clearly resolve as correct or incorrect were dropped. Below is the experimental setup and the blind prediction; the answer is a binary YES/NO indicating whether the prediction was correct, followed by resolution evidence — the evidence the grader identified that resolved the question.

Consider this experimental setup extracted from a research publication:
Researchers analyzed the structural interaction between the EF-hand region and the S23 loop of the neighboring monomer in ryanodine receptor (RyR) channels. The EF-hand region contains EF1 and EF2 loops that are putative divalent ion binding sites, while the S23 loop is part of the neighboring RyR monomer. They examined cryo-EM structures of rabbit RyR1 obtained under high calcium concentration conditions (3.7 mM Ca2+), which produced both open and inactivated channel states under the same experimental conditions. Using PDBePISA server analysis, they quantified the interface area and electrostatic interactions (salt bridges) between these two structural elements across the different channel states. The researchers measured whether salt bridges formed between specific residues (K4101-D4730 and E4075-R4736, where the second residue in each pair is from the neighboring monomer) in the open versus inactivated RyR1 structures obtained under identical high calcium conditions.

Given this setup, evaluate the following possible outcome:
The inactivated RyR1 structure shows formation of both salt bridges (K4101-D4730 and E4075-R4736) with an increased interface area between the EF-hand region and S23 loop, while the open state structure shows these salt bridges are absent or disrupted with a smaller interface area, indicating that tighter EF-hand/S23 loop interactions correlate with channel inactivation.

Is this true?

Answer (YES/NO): YES